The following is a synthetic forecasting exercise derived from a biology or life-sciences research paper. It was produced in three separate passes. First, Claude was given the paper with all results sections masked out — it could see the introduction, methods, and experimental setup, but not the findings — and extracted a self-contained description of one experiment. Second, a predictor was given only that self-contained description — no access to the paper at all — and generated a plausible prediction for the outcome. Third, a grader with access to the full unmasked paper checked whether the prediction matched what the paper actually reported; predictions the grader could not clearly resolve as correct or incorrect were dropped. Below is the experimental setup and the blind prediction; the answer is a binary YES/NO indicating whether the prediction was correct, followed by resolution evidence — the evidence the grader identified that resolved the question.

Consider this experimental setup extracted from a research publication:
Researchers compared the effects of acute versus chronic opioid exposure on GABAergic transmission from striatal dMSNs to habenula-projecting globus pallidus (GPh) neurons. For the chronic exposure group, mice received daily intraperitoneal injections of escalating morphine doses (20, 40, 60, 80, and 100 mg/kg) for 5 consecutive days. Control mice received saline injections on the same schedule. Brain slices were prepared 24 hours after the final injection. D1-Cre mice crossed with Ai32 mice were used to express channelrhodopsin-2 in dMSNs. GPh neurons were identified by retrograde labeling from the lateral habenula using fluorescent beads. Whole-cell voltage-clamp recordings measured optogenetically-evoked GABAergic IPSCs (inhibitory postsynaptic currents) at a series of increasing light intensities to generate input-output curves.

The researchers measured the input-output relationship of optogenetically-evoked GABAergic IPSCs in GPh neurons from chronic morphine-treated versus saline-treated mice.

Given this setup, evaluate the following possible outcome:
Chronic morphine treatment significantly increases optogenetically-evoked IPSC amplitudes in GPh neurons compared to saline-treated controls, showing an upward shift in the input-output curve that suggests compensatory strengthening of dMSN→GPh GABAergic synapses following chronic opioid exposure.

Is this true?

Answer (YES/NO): YES